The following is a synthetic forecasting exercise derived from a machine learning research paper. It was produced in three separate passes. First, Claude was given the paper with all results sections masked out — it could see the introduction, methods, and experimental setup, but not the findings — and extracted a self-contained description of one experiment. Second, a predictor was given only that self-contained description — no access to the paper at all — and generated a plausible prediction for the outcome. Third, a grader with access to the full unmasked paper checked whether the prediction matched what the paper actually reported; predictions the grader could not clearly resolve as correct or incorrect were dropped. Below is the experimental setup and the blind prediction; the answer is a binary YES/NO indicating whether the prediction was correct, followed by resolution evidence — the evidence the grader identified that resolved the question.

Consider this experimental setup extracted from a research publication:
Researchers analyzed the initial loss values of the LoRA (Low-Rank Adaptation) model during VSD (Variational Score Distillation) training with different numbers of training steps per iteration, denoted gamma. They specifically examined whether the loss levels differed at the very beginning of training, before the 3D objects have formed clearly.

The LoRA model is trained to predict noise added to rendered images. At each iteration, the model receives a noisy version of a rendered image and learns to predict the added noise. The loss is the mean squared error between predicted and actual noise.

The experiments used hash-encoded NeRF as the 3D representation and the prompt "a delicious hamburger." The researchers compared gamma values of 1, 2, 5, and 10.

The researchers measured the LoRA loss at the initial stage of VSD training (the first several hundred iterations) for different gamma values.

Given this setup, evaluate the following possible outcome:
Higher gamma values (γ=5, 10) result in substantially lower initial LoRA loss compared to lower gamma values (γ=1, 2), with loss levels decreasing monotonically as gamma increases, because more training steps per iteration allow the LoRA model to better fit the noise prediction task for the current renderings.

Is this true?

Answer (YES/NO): NO